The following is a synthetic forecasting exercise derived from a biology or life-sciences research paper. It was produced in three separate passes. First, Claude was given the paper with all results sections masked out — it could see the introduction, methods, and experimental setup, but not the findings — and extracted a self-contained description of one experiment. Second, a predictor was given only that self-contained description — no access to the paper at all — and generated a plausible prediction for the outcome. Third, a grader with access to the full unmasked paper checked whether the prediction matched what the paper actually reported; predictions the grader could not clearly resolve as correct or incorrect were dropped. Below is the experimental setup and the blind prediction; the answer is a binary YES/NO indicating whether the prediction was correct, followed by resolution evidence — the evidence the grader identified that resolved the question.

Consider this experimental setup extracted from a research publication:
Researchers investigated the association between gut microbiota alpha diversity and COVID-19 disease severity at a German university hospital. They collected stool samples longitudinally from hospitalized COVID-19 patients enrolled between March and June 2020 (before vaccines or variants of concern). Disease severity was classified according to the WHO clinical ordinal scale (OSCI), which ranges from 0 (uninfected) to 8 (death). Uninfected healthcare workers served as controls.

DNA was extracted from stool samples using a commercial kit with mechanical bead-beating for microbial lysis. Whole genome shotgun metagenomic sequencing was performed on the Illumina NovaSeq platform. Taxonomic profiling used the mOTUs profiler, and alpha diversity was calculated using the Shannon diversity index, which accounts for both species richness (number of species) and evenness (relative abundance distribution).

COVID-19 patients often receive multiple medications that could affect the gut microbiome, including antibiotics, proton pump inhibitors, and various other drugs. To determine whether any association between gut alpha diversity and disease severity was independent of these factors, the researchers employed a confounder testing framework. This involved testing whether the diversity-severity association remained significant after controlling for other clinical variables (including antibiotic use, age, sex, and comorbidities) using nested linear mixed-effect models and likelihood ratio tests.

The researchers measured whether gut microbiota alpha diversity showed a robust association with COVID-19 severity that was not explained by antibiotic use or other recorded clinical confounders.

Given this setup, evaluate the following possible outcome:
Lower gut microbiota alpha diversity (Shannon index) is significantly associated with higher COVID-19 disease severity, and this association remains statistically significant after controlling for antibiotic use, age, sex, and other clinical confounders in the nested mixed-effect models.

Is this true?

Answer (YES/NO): YES